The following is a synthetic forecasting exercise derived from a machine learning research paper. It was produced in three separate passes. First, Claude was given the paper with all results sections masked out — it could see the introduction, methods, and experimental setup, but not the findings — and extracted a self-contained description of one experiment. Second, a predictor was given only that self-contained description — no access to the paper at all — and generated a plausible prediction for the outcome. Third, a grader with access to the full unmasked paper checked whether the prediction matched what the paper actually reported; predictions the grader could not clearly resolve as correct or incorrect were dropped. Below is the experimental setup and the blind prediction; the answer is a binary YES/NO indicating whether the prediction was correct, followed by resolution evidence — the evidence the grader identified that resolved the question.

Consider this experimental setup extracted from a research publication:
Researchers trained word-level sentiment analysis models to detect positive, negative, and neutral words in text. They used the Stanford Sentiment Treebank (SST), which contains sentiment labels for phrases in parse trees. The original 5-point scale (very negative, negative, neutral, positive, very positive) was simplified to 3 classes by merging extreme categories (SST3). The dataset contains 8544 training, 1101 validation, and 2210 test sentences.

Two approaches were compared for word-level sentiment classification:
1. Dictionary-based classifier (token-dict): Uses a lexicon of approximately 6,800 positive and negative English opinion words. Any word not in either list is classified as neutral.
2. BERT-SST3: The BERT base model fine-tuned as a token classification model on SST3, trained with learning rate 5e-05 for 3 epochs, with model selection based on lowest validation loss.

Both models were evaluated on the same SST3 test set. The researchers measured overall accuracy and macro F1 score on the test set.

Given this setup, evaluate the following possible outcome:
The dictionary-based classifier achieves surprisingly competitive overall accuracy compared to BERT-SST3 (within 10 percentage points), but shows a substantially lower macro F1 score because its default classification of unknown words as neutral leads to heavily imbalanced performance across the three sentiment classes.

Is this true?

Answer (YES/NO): YES